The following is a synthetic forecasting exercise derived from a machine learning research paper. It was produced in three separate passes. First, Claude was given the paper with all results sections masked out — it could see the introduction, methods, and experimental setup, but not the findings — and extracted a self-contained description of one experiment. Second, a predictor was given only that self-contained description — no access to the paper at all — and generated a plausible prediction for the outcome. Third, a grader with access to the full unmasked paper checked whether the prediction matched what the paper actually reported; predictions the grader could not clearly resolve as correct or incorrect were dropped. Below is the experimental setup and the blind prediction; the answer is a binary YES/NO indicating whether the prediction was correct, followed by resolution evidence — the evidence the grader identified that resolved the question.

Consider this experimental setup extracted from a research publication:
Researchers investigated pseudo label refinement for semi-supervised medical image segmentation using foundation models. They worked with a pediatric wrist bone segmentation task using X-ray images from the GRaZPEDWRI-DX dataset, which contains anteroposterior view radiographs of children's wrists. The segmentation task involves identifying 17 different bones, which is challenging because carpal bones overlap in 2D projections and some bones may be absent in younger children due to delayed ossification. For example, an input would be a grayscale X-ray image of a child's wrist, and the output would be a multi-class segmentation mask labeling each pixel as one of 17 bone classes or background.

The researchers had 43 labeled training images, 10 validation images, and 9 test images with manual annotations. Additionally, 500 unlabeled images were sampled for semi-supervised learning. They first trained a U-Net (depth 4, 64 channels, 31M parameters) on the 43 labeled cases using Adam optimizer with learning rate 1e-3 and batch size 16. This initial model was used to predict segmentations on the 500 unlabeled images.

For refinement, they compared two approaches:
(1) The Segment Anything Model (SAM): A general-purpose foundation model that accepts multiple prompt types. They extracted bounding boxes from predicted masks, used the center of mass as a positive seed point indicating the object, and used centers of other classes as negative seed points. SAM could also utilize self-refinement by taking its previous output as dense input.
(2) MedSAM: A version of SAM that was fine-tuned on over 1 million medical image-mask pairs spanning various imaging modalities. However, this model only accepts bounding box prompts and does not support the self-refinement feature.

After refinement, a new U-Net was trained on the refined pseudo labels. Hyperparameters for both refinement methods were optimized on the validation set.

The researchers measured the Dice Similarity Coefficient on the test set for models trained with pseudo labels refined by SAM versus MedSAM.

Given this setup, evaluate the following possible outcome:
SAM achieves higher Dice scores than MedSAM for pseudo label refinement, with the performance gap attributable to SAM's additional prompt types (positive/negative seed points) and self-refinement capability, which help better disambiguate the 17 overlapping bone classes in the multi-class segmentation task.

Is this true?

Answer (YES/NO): YES